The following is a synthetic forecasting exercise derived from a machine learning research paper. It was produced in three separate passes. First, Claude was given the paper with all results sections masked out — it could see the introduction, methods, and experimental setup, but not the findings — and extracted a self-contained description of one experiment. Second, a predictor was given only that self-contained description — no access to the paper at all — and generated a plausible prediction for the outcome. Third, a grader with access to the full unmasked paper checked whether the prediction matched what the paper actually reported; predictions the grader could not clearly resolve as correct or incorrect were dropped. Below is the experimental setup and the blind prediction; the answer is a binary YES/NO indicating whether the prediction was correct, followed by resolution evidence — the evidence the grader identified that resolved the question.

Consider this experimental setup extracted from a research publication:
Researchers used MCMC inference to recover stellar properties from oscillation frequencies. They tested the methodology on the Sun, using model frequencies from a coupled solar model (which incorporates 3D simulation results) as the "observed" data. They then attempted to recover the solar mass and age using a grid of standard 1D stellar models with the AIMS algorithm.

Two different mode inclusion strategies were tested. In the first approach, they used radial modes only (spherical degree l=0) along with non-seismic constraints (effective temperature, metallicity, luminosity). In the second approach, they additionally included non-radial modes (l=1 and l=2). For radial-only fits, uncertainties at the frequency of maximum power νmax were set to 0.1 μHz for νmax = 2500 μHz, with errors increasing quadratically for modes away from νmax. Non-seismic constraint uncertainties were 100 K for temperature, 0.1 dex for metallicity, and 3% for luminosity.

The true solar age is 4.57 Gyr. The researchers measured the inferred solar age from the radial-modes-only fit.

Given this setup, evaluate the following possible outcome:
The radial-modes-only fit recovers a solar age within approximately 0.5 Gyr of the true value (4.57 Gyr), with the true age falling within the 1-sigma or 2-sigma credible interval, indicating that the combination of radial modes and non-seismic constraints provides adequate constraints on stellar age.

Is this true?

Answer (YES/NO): NO